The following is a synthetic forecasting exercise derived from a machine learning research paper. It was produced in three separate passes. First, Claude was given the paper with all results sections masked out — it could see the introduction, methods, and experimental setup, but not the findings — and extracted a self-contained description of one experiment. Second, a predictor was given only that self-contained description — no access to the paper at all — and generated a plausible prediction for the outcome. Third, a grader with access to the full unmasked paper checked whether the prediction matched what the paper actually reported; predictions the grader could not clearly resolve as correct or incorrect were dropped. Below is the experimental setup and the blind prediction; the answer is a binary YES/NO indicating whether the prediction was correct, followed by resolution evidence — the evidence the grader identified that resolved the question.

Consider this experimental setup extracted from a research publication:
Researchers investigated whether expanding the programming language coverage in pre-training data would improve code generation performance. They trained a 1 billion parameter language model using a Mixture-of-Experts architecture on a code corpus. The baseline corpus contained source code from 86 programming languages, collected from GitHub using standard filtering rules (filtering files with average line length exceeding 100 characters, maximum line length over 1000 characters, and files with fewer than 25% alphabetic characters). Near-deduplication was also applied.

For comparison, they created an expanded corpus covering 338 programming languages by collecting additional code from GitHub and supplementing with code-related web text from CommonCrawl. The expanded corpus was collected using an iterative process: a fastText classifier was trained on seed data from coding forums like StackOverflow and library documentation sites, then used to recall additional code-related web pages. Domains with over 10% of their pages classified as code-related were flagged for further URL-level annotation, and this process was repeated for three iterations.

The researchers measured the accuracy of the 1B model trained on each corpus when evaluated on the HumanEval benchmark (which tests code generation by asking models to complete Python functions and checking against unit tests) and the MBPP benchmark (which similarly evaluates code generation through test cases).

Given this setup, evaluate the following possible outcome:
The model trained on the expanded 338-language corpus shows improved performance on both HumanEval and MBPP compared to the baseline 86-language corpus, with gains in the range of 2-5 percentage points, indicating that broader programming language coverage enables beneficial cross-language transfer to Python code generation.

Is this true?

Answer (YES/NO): NO